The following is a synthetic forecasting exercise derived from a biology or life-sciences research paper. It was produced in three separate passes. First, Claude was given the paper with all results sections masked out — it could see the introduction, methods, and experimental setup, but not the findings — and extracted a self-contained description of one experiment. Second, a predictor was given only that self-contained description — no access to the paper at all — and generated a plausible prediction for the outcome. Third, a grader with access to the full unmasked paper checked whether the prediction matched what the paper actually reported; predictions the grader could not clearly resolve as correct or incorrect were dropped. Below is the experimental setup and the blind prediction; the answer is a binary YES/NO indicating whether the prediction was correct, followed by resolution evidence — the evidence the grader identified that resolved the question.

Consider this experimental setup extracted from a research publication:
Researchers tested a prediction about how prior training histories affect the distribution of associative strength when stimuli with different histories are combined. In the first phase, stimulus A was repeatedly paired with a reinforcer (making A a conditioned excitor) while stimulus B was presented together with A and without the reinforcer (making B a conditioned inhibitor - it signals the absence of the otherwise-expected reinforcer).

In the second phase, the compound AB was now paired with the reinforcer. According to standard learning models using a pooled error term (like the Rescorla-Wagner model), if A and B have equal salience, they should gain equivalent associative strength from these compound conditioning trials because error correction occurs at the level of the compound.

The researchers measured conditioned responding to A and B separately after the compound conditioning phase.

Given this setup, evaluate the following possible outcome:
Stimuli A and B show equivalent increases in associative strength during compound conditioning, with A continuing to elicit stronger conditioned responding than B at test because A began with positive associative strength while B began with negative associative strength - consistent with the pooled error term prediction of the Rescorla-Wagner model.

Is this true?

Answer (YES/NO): NO